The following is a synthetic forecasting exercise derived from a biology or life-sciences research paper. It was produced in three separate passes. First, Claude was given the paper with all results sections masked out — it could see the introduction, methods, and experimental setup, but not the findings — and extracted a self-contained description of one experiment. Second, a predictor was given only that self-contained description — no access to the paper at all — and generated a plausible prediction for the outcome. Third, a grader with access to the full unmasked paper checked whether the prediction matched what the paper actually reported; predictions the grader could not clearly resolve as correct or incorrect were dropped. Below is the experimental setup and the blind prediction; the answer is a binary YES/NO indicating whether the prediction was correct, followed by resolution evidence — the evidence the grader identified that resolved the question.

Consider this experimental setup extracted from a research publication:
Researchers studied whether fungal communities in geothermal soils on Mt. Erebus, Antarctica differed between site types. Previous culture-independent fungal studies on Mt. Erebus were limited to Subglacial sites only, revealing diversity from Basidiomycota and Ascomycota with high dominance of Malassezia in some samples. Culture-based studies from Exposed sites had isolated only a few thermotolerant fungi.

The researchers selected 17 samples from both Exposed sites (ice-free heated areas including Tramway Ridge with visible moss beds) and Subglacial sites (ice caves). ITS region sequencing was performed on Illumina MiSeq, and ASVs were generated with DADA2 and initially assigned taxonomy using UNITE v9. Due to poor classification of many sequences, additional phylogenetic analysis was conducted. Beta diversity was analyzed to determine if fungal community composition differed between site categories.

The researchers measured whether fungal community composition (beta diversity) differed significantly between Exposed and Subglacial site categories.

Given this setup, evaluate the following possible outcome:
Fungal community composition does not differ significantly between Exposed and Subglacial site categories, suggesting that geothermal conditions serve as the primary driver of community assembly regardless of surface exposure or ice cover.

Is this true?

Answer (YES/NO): NO